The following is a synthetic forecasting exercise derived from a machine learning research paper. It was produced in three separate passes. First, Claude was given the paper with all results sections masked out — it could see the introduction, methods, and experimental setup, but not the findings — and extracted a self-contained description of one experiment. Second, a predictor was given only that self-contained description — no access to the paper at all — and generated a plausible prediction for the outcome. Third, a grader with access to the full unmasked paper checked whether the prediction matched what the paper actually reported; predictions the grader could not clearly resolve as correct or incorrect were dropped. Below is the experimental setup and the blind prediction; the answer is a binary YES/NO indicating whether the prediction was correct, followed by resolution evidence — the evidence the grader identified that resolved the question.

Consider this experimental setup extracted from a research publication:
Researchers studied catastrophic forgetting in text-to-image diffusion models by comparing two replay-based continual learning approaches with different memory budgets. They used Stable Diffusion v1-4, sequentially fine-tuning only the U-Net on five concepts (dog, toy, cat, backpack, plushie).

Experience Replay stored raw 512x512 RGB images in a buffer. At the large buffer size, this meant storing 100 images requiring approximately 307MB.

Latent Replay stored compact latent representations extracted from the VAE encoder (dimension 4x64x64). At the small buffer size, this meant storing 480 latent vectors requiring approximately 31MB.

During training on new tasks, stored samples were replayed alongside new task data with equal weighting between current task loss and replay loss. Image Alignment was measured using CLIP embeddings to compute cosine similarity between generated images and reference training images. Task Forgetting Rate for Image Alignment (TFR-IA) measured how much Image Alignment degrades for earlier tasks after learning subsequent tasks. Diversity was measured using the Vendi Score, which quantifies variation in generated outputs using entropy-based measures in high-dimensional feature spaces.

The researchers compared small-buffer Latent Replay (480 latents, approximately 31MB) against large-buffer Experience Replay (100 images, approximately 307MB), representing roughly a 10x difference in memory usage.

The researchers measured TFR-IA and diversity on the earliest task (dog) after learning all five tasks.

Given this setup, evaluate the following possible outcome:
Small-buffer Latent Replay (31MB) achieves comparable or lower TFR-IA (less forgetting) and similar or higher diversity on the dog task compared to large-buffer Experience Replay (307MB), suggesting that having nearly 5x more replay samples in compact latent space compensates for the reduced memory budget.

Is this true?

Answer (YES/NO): YES